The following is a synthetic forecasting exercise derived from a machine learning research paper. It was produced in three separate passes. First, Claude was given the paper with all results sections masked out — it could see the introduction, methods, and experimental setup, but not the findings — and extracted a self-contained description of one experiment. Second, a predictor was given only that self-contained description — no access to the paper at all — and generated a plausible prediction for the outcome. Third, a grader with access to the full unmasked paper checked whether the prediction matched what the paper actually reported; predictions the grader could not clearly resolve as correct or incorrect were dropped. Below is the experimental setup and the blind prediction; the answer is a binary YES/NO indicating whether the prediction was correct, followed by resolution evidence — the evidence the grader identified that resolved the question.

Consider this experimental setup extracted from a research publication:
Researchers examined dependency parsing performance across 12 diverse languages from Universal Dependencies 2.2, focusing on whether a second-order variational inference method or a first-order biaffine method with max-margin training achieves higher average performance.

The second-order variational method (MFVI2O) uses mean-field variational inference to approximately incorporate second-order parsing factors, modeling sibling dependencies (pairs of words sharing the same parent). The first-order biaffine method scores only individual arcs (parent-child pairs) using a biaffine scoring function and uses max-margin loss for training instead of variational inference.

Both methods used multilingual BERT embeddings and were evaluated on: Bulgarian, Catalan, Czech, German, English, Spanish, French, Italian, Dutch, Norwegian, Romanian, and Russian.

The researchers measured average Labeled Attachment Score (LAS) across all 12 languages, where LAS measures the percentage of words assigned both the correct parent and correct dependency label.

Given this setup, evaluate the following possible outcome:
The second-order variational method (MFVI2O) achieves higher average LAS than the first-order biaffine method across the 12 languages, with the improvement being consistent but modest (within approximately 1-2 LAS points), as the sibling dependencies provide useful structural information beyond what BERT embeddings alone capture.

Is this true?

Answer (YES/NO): NO